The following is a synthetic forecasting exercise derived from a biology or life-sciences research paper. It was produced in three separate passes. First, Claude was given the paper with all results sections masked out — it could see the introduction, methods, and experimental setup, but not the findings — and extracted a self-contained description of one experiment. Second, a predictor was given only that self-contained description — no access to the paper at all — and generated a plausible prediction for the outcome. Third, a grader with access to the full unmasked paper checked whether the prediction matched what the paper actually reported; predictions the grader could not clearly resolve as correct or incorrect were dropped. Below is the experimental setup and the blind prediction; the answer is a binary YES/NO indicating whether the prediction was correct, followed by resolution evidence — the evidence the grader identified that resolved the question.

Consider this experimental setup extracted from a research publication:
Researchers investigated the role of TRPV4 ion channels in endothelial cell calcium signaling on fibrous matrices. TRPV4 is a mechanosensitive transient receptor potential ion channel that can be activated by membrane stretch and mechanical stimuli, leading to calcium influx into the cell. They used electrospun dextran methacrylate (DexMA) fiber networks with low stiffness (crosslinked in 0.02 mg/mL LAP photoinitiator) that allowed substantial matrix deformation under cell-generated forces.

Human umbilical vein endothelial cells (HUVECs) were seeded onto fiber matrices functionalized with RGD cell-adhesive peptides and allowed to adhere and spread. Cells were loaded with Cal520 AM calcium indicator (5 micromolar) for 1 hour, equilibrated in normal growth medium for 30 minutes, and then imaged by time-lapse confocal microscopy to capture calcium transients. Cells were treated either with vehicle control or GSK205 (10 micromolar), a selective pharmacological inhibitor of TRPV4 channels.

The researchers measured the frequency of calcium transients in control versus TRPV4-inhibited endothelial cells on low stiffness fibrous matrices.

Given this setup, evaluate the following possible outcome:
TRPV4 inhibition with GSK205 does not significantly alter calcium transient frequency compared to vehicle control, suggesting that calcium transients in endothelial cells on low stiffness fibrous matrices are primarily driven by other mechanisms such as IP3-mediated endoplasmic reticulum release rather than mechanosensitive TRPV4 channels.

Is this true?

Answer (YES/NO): NO